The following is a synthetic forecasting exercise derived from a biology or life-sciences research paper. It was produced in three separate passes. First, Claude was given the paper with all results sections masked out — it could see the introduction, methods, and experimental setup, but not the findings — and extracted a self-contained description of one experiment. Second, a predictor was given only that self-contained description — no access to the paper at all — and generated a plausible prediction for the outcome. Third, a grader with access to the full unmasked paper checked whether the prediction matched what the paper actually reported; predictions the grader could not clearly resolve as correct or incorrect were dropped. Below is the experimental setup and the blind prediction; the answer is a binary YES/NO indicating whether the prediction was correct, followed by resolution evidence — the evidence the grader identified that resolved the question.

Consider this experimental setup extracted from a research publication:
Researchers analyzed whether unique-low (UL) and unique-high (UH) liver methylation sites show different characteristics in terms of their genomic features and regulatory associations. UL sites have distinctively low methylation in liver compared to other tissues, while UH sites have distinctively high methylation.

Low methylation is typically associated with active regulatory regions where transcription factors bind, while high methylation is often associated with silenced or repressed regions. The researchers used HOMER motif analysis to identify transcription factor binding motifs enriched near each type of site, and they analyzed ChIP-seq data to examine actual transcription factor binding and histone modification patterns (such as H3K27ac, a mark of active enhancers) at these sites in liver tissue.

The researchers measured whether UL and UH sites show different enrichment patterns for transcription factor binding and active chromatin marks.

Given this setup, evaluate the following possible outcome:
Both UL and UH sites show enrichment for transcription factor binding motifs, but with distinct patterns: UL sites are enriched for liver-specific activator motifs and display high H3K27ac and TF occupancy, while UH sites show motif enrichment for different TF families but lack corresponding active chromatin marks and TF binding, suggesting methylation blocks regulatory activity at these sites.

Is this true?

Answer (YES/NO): YES